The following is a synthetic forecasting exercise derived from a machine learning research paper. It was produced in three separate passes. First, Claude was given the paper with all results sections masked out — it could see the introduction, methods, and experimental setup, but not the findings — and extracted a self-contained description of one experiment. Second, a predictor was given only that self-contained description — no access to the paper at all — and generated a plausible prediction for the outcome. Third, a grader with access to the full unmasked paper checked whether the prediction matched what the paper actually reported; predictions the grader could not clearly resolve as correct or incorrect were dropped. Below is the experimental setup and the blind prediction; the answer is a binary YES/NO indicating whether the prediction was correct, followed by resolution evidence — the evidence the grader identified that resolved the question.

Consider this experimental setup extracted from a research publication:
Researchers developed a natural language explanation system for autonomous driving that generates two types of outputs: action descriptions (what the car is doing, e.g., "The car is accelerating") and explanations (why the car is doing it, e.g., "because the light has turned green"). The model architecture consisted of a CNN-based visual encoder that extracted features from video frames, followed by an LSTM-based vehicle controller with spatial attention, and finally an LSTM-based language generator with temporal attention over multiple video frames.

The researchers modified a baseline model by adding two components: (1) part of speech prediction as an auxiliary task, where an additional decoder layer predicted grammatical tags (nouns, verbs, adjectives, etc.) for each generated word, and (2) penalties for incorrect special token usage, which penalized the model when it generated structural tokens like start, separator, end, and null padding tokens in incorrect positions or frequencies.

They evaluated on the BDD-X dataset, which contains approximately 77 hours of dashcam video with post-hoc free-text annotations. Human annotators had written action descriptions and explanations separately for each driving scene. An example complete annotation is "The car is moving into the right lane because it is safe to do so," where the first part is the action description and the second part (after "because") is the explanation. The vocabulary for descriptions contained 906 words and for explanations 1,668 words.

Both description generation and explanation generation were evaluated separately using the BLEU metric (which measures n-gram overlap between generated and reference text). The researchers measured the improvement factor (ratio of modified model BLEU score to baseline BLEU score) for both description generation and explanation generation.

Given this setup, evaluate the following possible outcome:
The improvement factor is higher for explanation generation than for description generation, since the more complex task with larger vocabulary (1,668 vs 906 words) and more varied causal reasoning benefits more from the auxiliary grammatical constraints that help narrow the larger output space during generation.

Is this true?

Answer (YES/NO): YES